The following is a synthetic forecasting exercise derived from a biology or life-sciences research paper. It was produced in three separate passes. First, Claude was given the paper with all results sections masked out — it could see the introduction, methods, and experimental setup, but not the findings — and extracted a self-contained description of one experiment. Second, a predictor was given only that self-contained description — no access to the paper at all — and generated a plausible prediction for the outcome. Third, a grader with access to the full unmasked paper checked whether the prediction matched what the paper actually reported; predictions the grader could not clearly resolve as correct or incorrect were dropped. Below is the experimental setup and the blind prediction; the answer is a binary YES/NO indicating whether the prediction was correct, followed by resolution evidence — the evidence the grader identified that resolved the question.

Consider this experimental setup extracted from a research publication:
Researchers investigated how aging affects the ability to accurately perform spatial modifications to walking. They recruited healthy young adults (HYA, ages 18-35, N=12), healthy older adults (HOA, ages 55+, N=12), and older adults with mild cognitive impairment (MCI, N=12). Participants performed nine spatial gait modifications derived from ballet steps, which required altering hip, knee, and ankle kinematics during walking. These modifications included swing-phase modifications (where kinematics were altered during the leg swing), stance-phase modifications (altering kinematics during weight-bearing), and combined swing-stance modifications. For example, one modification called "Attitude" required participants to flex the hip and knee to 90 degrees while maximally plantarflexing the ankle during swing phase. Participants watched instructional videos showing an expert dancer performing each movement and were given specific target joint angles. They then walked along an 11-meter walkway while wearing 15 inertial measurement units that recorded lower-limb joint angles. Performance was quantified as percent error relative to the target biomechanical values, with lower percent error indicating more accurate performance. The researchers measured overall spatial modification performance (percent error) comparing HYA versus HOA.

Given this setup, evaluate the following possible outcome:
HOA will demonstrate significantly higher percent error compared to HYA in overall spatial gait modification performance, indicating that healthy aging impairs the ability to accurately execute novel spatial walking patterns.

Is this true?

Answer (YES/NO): YES